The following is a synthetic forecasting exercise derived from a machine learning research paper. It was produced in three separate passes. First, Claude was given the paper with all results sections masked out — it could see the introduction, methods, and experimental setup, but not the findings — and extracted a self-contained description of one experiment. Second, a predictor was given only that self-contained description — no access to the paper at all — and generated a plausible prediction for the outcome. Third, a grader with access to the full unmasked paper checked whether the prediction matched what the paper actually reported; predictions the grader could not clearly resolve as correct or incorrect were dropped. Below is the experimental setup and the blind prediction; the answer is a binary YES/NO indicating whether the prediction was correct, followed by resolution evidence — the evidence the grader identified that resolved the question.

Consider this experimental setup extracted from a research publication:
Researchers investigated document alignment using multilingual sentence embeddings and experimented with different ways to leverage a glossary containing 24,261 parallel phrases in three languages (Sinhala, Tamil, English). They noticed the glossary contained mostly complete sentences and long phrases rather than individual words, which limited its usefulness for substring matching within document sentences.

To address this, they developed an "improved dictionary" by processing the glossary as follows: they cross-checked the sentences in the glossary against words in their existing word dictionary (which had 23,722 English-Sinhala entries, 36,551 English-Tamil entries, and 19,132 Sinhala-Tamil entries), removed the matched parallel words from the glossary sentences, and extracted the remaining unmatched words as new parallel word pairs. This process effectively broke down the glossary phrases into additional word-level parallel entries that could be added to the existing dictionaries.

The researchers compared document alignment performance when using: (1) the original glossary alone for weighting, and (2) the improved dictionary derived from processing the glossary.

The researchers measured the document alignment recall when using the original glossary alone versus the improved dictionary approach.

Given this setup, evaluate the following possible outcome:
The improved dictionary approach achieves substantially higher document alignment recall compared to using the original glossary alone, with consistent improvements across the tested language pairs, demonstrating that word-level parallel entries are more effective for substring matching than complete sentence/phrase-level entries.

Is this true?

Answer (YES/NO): YES